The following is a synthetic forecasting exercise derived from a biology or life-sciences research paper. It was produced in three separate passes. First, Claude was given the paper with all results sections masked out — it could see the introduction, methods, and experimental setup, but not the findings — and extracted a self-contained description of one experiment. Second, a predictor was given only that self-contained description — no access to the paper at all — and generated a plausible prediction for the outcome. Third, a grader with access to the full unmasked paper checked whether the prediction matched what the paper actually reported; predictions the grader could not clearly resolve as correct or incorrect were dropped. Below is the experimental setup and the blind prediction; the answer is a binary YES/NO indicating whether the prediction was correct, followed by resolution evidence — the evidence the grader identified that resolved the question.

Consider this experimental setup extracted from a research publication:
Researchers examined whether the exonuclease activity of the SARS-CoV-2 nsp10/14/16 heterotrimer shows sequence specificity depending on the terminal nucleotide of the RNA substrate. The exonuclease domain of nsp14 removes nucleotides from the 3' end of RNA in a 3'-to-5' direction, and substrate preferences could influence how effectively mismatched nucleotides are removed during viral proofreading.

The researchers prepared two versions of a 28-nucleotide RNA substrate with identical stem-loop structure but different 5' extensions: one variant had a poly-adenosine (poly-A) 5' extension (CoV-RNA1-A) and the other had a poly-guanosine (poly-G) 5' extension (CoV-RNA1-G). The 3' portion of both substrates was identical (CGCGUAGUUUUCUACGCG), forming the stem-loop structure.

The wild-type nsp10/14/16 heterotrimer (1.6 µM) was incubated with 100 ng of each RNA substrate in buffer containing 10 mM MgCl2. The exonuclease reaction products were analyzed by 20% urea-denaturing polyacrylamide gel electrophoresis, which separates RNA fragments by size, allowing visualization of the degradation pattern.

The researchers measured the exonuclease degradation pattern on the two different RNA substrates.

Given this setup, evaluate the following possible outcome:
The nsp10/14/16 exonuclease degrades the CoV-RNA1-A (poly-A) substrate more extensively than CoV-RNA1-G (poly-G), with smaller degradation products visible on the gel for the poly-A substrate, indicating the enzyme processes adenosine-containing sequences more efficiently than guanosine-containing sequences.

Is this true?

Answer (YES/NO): NO